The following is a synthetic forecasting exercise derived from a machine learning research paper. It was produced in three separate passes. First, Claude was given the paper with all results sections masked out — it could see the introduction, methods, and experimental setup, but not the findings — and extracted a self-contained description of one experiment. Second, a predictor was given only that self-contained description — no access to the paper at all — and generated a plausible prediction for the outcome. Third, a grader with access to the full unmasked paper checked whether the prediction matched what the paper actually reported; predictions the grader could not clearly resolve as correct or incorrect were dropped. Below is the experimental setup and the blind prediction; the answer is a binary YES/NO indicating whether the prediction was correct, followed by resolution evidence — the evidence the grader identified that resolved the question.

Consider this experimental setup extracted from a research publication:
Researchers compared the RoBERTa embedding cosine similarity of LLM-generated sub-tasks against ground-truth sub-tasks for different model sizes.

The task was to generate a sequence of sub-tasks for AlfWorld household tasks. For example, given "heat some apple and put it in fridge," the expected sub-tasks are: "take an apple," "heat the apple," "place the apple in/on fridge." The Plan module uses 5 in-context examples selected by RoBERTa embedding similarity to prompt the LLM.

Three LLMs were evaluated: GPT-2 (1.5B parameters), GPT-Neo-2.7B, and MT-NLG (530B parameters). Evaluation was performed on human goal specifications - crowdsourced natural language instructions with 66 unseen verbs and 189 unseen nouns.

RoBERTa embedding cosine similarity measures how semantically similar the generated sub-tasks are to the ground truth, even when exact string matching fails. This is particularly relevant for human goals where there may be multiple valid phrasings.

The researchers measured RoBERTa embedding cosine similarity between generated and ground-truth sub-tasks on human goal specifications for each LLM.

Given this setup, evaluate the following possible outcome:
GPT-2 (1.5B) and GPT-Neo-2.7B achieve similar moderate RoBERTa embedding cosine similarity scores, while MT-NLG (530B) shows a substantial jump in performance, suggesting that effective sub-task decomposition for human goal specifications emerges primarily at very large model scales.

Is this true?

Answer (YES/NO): NO